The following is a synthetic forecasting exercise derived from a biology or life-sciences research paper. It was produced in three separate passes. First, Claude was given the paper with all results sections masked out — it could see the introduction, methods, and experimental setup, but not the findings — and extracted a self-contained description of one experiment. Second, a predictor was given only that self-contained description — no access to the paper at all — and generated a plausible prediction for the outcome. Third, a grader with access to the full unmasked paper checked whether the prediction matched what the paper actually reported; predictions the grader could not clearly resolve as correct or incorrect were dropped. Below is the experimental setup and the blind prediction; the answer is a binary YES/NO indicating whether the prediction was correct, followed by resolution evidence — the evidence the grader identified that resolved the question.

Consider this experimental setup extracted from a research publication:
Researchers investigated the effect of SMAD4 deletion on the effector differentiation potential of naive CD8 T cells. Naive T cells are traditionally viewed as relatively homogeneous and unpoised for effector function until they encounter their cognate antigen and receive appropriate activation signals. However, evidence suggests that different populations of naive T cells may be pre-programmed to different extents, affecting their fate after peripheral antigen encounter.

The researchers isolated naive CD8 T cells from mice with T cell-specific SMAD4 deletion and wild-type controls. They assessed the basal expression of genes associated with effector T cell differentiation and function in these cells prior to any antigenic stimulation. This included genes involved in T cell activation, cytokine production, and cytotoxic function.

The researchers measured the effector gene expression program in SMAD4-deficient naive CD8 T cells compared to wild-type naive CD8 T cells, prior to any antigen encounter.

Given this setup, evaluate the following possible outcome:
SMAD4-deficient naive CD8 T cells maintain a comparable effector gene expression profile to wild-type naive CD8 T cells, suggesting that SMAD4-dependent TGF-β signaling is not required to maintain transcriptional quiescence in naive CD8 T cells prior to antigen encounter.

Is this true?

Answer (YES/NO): NO